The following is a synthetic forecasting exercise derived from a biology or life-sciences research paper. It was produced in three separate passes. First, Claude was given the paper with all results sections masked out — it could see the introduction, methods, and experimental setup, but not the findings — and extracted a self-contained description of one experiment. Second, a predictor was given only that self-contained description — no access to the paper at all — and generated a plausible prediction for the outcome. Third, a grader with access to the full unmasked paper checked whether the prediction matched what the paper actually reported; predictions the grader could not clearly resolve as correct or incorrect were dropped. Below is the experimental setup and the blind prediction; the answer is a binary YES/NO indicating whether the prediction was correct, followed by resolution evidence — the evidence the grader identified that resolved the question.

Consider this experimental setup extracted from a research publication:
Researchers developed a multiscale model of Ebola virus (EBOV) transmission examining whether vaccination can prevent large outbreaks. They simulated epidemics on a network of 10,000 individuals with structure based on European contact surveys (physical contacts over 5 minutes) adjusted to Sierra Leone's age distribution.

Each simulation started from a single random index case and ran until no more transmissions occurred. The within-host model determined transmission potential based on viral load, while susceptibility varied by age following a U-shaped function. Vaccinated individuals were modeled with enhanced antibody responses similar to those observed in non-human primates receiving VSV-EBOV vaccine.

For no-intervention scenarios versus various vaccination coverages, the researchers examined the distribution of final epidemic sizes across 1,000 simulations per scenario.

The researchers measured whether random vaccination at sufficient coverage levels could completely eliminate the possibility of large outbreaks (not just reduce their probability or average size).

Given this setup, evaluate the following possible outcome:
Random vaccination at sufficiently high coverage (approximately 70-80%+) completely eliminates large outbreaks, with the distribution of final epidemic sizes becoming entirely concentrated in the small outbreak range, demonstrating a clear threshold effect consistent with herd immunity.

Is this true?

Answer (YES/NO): YES